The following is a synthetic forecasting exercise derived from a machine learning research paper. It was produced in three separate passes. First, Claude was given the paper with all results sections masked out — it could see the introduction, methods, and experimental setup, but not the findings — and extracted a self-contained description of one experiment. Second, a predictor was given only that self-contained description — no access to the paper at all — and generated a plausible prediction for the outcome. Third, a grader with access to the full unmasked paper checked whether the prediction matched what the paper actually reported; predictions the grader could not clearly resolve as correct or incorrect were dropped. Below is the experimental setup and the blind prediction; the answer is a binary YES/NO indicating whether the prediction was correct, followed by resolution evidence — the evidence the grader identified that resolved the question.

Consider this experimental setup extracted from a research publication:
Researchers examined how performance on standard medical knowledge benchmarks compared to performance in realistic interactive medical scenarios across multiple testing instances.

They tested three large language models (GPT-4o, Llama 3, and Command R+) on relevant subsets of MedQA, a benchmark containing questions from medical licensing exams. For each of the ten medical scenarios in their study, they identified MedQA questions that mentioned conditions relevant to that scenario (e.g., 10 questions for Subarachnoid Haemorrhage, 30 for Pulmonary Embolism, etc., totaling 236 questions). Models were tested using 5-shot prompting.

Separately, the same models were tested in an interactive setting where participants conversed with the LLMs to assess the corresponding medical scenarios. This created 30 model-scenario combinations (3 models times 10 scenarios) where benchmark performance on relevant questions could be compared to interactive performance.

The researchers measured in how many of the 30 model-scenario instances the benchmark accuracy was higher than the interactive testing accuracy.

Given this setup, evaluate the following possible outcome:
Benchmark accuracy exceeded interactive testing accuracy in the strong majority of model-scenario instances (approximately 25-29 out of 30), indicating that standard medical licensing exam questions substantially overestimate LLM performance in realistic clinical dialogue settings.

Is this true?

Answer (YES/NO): YES